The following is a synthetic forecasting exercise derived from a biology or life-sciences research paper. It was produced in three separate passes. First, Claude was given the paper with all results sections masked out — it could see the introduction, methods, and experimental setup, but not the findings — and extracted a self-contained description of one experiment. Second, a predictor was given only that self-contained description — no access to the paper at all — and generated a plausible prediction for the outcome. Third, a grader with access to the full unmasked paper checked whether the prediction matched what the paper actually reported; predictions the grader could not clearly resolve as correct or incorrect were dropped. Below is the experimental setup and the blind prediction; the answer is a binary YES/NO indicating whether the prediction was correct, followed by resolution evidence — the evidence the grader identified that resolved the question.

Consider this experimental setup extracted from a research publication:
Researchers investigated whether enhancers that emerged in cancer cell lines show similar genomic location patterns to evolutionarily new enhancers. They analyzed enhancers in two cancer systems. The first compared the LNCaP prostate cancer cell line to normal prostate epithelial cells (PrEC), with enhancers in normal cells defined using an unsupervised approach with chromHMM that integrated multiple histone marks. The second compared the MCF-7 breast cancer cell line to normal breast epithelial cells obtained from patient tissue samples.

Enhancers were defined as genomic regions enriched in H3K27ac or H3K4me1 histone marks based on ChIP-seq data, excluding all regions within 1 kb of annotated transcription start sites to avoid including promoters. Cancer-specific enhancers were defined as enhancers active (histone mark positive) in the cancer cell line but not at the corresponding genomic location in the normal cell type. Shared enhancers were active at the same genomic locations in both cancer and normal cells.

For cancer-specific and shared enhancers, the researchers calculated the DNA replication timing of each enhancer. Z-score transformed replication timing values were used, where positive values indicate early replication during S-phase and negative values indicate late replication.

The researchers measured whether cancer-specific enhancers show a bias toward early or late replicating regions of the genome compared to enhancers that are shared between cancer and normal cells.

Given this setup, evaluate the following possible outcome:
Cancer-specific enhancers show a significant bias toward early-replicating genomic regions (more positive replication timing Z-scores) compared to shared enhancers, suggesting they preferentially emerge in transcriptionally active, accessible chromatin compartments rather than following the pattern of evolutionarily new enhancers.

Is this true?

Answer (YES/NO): NO